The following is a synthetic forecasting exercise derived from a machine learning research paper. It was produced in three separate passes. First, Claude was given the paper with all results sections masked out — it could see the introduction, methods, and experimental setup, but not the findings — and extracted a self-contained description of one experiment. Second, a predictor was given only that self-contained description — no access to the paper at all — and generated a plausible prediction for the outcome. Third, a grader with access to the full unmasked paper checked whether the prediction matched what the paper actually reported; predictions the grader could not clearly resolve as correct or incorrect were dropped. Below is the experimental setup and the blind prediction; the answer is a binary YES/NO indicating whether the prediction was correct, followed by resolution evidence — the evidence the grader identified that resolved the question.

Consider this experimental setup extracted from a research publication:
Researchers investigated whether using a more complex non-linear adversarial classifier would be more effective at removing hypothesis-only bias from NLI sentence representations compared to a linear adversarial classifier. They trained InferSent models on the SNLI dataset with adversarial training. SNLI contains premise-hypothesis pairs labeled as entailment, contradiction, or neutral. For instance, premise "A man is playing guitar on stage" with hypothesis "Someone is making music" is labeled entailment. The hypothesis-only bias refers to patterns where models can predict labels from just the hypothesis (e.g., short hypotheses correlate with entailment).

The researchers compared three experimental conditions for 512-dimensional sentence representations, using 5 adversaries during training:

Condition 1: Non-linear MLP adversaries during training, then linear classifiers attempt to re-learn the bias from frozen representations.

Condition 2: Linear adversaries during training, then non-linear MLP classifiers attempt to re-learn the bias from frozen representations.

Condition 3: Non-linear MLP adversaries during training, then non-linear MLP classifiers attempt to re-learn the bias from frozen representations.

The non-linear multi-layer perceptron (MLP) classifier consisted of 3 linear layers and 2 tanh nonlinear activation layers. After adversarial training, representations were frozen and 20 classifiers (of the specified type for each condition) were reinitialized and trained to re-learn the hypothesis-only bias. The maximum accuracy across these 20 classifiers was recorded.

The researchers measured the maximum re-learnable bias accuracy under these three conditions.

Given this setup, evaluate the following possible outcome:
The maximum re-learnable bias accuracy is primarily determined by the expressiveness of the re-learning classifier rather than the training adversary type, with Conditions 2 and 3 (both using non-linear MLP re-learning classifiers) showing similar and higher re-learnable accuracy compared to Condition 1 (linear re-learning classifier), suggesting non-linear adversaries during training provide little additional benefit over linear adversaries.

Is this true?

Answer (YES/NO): NO